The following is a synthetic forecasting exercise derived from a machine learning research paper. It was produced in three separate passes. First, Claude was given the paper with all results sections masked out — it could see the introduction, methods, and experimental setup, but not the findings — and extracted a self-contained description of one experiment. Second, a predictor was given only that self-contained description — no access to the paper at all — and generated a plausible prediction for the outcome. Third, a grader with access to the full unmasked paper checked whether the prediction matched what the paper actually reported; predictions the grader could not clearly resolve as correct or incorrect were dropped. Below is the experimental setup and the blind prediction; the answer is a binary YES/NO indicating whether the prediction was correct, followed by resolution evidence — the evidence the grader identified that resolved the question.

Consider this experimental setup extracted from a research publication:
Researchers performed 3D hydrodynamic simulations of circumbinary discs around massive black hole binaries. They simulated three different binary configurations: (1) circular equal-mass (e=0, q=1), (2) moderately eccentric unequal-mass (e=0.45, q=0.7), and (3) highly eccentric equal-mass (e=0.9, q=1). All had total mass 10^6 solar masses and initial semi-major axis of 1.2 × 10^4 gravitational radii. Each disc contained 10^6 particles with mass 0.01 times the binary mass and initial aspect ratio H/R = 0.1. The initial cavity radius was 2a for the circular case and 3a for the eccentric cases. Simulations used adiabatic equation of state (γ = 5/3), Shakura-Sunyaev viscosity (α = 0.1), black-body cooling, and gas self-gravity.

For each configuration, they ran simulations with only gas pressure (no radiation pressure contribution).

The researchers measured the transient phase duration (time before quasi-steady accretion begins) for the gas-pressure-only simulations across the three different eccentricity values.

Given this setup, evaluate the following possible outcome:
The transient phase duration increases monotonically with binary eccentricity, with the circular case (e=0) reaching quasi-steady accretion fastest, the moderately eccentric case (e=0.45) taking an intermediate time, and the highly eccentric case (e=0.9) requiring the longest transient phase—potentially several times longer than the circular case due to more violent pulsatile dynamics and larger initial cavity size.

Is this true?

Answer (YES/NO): NO